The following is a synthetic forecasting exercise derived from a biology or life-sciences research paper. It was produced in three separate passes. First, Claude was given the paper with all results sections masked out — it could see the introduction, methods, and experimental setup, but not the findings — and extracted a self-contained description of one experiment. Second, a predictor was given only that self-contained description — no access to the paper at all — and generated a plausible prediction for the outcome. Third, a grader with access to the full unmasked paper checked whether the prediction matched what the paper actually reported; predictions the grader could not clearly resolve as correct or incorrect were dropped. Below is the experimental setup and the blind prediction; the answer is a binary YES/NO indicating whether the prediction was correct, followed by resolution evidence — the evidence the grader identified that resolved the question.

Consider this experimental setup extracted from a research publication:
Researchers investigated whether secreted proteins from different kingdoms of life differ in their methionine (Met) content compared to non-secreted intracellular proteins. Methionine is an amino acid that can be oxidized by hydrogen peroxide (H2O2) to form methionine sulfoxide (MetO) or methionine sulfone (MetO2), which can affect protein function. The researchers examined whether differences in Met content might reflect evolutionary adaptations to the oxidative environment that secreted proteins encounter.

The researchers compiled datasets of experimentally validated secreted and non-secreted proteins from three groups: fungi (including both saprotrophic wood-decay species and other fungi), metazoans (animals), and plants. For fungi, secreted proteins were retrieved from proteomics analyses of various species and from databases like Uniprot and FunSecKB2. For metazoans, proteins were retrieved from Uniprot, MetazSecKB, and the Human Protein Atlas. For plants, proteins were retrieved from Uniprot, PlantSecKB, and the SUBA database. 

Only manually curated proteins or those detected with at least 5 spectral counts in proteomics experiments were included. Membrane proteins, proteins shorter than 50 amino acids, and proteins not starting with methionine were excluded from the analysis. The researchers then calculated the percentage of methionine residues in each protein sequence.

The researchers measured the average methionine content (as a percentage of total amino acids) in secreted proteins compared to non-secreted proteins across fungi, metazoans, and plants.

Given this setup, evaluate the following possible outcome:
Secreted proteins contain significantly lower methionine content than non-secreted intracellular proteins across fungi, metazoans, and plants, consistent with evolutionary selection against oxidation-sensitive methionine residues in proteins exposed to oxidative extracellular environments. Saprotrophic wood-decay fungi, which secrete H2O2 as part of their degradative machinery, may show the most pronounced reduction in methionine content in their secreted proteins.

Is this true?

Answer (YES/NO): NO